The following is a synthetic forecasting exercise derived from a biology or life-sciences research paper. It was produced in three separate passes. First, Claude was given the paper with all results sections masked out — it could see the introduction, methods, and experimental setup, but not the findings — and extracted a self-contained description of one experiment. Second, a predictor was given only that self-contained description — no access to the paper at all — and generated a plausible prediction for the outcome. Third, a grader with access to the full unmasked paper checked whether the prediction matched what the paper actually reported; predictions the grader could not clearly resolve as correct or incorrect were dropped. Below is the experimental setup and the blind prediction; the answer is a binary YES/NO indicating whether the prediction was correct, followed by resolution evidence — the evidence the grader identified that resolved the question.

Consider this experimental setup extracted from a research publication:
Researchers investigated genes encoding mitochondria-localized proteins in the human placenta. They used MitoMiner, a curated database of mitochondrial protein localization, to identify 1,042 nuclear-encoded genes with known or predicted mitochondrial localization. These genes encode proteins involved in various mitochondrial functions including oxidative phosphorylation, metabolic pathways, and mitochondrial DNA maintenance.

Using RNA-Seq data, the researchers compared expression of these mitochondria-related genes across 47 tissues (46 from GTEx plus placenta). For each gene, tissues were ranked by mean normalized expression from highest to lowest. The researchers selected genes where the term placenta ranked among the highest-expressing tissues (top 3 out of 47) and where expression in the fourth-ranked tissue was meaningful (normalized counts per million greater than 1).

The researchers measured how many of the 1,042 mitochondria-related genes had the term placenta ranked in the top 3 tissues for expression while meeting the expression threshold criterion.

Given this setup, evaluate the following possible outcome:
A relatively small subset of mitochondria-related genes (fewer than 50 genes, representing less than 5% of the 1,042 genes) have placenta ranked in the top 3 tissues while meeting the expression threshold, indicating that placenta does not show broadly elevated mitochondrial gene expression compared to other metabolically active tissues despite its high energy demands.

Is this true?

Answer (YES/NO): YES